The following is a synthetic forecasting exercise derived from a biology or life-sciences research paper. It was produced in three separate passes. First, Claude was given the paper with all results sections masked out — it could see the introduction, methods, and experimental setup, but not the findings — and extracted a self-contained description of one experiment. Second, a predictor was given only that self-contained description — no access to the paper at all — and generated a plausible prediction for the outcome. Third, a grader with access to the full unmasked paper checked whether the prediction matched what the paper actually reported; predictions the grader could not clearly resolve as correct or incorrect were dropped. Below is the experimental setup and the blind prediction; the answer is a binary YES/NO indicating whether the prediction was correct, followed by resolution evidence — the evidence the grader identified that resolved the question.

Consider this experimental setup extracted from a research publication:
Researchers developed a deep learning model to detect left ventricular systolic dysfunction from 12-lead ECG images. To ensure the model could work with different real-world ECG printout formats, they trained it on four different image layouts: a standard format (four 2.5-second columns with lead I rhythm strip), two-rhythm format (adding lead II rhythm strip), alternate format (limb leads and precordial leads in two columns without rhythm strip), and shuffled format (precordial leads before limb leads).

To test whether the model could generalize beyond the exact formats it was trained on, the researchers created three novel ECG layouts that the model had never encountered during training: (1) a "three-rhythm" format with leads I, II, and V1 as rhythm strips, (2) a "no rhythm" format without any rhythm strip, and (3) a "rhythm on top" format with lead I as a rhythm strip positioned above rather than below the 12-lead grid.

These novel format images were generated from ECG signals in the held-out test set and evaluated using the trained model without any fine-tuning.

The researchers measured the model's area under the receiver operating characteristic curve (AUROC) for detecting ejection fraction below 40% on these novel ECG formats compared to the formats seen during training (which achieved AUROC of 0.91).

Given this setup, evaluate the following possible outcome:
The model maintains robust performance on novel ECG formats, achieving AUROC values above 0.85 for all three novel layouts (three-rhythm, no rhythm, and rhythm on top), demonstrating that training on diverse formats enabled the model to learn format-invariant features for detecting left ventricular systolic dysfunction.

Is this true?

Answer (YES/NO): YES